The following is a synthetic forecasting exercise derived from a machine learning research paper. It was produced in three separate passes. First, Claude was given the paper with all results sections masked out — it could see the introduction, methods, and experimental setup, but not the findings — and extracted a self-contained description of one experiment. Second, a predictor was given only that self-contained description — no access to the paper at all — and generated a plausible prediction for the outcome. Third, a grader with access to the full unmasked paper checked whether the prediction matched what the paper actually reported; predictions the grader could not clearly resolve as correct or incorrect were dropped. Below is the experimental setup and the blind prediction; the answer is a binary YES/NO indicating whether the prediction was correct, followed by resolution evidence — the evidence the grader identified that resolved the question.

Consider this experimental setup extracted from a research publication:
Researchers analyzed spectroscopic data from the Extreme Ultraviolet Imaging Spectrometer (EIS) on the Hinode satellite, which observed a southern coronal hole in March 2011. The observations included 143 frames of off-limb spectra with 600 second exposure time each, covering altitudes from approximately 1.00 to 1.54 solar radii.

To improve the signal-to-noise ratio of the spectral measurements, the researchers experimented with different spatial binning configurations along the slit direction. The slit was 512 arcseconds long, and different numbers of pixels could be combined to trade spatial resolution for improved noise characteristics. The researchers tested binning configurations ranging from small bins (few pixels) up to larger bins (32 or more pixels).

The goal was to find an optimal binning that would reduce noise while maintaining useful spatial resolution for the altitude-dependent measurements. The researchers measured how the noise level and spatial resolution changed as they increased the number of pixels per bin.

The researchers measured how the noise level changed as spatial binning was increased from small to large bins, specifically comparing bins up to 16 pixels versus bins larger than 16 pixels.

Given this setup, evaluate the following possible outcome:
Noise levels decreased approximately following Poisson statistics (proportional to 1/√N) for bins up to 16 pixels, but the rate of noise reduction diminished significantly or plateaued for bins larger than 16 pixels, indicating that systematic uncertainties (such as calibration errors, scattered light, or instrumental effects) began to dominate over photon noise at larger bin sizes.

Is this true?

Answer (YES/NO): NO